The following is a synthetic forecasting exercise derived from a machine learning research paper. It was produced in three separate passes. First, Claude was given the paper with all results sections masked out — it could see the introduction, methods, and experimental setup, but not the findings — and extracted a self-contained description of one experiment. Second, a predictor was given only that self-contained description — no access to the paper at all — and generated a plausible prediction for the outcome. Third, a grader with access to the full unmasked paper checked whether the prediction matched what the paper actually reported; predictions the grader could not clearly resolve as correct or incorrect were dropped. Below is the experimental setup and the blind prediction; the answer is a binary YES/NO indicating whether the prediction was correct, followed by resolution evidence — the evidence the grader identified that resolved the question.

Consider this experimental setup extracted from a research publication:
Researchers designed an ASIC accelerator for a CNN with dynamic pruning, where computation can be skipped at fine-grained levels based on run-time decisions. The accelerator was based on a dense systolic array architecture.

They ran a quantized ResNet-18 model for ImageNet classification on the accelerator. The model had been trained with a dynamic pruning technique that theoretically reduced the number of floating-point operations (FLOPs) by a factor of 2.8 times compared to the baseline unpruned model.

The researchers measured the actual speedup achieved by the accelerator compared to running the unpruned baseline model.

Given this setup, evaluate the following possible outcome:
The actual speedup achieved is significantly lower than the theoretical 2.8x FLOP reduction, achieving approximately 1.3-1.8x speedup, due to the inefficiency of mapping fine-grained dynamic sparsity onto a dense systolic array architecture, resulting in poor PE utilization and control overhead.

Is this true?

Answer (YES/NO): NO